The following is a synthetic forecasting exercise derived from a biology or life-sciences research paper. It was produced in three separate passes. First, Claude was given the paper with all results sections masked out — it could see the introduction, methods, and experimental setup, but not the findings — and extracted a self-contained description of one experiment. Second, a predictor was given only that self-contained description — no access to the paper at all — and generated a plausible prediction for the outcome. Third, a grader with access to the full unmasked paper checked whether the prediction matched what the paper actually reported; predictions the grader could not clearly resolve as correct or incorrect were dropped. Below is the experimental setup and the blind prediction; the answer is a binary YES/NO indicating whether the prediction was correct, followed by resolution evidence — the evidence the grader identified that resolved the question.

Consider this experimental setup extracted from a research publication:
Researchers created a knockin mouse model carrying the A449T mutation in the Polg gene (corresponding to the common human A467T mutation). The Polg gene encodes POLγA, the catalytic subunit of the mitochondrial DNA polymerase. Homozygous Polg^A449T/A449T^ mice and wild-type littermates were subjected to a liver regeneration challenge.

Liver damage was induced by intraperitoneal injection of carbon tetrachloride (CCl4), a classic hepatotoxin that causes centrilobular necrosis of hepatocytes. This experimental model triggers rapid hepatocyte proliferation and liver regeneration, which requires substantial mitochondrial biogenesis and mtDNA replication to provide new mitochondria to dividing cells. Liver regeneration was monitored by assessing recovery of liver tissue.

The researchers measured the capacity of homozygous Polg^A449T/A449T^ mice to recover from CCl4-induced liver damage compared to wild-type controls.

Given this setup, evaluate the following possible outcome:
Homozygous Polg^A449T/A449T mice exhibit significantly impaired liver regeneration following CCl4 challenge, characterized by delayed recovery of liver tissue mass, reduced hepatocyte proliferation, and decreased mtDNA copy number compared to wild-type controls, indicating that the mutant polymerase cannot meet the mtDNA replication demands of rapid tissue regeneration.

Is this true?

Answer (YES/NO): NO